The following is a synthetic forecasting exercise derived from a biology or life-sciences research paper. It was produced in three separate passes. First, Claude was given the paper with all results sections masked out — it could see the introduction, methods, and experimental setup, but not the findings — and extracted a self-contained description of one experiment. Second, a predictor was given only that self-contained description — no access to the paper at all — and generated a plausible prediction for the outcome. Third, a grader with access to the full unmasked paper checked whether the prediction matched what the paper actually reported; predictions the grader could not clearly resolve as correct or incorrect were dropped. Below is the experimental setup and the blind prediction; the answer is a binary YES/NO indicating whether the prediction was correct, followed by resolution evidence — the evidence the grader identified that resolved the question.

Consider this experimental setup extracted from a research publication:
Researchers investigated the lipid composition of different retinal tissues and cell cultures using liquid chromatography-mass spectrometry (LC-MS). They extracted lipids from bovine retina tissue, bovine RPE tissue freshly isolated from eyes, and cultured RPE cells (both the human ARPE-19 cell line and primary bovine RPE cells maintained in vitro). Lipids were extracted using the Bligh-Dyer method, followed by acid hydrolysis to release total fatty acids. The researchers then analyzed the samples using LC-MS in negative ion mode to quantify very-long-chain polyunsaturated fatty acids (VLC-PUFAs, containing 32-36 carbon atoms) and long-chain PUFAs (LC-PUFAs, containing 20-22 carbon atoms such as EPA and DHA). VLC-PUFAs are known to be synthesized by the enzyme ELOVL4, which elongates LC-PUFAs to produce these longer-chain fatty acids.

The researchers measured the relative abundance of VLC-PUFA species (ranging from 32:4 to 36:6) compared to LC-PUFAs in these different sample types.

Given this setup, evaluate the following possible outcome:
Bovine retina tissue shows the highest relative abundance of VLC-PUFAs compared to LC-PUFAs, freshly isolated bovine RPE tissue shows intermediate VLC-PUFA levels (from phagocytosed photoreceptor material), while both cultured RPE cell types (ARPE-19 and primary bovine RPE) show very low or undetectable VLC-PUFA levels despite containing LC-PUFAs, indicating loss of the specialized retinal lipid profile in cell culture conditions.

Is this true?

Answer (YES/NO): NO